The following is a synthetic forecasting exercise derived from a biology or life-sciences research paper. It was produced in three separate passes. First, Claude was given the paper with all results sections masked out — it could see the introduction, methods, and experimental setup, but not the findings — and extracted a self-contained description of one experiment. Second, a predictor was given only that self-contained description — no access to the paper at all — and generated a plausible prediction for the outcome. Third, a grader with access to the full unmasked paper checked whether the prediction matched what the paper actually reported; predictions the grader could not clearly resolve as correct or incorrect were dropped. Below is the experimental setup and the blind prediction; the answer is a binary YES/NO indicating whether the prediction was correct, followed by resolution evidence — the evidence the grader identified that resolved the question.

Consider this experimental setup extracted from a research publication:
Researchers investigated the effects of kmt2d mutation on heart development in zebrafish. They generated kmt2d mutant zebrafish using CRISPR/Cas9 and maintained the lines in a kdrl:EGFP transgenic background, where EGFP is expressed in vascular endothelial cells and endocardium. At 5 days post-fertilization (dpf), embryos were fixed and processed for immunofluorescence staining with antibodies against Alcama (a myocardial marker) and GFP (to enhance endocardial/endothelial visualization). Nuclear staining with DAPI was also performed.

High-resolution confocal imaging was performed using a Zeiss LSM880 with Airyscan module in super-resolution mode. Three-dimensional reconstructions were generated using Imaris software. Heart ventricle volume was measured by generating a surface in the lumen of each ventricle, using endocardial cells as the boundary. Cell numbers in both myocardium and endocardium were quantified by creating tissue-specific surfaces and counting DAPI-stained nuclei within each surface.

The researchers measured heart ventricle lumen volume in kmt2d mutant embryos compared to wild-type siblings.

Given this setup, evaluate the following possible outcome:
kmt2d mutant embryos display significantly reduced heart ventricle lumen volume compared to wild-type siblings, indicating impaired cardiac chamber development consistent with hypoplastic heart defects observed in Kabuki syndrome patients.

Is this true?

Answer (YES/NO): YES